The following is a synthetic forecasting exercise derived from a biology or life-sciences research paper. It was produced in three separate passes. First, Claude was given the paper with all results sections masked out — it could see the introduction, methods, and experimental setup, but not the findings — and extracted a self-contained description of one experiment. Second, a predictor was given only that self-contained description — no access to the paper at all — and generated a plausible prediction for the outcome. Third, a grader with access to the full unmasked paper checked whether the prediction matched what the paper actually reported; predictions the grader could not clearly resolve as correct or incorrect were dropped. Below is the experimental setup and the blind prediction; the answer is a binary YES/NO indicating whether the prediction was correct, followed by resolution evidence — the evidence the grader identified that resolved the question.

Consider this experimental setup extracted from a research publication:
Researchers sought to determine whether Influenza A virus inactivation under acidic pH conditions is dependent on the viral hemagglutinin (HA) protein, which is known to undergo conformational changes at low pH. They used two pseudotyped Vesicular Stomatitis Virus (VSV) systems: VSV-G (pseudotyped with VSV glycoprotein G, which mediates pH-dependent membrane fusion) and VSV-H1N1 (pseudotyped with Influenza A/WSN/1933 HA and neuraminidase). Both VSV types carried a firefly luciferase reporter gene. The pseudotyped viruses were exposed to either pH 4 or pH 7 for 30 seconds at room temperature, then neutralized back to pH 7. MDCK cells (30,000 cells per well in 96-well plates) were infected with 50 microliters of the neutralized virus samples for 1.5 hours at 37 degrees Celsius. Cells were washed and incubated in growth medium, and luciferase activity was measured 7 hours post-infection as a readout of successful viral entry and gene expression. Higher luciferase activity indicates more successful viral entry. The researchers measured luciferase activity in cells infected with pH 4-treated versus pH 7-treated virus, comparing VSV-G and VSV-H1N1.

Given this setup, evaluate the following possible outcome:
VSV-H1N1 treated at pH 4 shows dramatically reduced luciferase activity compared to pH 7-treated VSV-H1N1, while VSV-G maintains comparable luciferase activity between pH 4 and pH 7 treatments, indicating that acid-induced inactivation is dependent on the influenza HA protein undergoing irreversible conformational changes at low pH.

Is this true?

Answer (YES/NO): YES